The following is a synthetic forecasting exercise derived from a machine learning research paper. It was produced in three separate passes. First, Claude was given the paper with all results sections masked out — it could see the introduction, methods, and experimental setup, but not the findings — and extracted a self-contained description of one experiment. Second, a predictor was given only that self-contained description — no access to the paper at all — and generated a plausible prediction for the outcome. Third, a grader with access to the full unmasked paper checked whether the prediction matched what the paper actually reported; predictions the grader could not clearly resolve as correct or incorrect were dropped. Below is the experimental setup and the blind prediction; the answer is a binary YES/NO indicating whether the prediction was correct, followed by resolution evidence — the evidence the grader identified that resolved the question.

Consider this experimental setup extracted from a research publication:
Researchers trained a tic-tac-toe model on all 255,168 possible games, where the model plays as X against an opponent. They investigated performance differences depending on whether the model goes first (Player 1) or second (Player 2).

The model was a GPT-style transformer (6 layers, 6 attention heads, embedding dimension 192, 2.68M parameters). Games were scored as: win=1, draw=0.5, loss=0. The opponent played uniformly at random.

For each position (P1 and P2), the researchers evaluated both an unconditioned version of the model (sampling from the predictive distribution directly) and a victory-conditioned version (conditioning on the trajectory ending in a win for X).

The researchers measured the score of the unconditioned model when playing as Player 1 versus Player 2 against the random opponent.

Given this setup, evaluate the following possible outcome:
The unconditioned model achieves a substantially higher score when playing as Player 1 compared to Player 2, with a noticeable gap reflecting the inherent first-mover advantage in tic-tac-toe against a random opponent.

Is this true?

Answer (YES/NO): YES